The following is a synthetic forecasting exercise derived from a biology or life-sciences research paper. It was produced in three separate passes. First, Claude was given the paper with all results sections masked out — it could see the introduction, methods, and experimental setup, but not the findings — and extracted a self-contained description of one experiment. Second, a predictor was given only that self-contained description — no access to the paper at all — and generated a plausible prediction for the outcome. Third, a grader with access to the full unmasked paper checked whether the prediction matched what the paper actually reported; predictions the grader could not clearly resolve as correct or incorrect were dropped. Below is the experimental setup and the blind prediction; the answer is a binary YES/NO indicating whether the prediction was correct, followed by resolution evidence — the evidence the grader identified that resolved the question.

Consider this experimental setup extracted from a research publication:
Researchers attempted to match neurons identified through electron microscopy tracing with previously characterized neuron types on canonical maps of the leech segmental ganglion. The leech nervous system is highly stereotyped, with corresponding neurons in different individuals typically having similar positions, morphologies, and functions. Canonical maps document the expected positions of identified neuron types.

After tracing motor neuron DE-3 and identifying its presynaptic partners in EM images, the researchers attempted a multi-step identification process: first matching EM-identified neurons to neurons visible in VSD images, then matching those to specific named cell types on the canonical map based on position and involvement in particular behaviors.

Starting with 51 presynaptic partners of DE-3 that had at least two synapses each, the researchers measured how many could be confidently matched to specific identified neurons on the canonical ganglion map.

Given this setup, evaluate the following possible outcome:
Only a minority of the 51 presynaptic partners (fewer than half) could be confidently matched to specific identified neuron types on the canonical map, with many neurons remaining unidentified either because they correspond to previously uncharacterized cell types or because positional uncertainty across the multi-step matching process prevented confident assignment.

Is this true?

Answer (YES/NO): YES